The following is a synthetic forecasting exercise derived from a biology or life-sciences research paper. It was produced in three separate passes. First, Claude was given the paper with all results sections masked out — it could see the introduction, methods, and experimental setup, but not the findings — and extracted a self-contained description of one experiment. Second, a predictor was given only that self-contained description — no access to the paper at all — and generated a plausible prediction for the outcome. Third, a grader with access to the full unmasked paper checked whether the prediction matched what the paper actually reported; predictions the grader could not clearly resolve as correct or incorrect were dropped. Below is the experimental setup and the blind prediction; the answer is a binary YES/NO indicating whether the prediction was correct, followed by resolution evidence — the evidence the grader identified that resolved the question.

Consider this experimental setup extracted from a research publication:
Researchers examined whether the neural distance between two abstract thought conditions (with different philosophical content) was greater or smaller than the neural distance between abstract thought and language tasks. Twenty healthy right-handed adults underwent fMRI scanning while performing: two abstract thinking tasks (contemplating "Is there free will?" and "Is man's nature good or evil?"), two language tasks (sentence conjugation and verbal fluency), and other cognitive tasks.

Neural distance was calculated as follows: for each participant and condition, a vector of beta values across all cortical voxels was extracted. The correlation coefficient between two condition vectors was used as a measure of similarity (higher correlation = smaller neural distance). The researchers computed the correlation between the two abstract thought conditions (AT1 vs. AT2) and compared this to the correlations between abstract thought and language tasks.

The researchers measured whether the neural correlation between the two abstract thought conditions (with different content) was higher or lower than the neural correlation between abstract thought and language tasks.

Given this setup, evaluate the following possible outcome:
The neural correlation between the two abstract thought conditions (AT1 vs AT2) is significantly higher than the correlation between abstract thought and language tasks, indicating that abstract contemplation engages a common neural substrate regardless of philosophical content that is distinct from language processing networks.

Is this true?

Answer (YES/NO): YES